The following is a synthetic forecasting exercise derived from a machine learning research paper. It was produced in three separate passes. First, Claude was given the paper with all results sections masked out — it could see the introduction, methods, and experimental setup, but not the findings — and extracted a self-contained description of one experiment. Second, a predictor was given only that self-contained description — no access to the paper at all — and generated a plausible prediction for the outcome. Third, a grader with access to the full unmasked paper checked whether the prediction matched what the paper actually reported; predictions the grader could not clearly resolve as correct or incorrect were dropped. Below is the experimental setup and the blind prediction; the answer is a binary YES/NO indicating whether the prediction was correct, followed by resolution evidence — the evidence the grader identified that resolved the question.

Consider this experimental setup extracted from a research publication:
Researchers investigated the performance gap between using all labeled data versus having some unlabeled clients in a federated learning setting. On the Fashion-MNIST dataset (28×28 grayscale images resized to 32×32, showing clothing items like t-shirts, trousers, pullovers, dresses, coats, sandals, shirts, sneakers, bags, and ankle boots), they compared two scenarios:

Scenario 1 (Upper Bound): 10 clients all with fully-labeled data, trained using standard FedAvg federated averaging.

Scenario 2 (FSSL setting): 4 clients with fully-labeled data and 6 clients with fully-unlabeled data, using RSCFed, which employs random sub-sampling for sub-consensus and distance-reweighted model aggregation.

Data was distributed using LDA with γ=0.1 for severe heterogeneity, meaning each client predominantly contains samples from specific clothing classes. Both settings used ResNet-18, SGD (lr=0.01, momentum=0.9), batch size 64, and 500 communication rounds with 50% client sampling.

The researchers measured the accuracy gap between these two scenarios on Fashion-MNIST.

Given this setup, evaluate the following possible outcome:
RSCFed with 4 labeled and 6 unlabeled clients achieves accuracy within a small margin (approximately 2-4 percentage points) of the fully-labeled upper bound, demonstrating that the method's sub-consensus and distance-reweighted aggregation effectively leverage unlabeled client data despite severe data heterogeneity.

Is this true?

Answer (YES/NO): NO